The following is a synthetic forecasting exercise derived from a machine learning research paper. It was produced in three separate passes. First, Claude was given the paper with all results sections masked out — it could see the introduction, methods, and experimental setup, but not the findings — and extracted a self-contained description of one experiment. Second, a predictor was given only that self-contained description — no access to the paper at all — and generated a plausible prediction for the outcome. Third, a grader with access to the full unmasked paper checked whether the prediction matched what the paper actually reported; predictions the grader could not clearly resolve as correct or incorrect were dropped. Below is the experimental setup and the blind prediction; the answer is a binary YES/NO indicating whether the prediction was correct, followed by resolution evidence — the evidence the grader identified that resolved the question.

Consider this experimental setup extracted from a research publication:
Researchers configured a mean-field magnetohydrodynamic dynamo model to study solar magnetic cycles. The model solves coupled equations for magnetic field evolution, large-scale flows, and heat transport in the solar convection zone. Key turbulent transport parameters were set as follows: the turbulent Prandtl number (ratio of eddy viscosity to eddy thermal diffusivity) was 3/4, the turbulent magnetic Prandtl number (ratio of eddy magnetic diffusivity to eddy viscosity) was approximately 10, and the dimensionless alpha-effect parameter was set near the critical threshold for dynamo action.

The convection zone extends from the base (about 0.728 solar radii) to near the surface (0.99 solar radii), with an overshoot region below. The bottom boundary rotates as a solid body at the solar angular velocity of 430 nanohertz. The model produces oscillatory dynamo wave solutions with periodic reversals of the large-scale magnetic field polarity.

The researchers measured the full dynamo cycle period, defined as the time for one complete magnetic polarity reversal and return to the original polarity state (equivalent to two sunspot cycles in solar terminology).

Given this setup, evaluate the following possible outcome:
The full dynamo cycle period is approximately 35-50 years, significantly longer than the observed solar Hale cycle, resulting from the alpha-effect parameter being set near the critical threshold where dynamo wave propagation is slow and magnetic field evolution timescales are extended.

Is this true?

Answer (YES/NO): NO